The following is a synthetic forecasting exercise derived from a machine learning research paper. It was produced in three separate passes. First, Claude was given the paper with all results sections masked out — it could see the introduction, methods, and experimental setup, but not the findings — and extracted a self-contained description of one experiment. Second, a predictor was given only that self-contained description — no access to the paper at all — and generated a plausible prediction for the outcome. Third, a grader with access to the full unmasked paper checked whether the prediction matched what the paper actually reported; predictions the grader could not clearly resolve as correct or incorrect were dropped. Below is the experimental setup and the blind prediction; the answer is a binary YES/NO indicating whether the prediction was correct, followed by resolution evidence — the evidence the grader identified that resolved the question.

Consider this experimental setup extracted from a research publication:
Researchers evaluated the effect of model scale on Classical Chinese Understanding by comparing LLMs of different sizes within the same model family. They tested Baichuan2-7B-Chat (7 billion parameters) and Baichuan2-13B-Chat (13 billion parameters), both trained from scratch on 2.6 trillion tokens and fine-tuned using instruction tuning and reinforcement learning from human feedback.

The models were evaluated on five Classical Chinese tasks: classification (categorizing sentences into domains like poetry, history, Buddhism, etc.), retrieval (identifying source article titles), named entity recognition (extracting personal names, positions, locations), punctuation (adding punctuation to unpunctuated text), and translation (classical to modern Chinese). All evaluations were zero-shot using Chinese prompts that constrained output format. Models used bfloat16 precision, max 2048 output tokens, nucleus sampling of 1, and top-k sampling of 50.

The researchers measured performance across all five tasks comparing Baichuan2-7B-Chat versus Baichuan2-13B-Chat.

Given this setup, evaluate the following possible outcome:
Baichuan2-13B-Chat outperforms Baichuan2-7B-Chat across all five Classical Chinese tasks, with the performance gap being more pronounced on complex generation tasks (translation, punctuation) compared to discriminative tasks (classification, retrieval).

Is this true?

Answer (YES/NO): NO